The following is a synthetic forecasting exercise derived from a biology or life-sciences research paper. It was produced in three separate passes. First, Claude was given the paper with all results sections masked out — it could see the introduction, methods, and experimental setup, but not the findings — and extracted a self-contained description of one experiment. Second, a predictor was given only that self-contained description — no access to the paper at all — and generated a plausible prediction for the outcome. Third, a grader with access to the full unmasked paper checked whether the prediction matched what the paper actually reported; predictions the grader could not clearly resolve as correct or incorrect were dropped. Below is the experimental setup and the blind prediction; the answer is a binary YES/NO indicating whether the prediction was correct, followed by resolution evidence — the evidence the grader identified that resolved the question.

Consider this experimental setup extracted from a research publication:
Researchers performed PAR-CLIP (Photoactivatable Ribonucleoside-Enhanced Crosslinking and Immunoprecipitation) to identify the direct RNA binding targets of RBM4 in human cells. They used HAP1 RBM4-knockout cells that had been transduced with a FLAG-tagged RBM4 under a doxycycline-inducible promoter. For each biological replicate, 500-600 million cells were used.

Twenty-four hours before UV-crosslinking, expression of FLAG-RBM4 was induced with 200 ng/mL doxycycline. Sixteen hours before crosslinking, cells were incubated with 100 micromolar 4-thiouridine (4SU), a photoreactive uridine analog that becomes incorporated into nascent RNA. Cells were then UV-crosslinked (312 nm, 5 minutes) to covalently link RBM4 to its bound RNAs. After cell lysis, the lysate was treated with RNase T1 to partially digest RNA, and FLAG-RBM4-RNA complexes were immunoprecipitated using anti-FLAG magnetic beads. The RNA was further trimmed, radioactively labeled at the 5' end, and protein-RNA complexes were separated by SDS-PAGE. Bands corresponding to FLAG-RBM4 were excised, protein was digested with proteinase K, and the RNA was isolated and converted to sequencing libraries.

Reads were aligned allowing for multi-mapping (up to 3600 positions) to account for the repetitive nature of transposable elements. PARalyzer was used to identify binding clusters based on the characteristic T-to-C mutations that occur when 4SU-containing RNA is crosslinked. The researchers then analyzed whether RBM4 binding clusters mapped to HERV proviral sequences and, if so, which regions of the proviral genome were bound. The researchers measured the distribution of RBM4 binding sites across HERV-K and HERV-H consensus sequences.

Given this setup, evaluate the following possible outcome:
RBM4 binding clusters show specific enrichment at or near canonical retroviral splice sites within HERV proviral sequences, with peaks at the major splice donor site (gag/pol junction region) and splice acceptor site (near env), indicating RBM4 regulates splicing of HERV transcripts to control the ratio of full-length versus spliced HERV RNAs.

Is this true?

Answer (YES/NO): NO